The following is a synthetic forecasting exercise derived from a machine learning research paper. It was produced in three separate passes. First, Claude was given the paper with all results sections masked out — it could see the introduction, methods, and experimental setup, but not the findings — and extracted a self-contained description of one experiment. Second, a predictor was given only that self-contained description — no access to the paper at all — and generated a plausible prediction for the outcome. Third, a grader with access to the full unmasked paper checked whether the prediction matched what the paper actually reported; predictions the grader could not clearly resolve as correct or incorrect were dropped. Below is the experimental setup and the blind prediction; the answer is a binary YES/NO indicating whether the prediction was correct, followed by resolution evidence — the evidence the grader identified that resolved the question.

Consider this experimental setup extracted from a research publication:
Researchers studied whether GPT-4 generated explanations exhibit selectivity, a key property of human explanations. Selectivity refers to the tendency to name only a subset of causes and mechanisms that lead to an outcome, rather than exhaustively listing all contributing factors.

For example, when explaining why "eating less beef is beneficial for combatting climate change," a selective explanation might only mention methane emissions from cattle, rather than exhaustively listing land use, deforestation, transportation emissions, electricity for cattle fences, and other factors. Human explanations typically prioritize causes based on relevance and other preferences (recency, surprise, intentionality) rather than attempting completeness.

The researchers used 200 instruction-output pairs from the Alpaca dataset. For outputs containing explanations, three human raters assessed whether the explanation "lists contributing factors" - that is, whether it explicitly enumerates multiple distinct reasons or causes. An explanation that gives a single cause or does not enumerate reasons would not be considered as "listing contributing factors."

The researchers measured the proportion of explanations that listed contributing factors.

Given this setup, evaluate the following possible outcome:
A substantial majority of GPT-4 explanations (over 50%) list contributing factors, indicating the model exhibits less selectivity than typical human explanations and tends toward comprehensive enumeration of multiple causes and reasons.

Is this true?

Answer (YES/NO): NO